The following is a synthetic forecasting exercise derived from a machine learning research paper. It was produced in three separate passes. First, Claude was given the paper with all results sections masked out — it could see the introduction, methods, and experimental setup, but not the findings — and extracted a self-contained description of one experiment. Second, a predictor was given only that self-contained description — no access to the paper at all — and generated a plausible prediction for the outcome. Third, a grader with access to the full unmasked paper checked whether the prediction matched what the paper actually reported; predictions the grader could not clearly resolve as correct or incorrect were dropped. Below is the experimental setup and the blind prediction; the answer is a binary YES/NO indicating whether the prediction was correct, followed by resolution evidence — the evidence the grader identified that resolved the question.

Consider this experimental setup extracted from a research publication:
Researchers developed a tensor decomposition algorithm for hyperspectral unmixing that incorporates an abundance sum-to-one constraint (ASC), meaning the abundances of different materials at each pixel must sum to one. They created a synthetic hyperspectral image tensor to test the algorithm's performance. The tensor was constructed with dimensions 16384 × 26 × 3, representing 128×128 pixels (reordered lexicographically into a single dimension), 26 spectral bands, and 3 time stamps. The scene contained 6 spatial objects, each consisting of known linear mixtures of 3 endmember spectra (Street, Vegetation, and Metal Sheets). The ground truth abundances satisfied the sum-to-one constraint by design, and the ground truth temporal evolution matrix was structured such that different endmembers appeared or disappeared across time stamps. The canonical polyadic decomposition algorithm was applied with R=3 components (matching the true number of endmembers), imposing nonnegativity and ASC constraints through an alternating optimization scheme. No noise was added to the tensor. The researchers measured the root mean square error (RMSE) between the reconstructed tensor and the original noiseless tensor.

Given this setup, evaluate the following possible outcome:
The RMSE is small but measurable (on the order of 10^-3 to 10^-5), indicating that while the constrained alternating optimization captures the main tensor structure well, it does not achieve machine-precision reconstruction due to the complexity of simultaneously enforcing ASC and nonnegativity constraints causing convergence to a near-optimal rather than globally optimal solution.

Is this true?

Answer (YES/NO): NO